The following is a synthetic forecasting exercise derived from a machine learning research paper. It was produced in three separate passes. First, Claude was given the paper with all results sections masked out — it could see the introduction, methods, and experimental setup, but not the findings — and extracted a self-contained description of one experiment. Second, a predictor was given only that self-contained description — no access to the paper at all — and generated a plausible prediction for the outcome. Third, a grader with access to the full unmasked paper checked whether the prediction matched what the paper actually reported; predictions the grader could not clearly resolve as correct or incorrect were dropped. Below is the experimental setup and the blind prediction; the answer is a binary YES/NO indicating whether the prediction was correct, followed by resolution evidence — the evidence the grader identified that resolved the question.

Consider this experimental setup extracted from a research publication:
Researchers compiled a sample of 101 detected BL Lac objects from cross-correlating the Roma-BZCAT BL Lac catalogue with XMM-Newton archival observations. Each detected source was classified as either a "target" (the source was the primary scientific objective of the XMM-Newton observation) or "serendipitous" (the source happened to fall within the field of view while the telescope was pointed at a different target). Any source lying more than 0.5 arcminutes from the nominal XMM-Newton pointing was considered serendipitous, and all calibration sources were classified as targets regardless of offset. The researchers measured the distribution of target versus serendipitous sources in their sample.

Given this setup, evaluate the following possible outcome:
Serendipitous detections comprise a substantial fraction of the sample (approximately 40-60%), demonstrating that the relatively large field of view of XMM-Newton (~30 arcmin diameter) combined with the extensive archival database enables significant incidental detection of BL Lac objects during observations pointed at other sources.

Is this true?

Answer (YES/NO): YES